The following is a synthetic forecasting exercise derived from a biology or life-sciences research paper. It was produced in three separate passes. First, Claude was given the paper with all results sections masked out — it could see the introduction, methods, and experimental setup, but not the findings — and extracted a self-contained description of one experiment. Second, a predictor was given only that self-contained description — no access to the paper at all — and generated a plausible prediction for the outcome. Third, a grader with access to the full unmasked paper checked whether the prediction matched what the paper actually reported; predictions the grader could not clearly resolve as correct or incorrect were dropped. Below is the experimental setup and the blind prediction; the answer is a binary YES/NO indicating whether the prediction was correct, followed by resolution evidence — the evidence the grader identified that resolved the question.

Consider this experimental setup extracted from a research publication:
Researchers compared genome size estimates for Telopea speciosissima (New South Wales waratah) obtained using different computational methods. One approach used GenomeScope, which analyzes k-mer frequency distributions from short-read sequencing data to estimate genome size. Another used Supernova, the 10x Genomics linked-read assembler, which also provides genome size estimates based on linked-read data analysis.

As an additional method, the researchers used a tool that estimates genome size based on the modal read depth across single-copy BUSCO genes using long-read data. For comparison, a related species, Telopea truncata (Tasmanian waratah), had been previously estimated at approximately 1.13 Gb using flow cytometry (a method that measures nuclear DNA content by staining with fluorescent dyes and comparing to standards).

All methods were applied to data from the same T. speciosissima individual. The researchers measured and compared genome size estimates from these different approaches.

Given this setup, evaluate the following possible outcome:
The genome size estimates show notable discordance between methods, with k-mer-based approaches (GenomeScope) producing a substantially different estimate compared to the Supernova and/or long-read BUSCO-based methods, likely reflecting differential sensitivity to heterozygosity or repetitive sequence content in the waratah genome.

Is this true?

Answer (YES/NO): YES